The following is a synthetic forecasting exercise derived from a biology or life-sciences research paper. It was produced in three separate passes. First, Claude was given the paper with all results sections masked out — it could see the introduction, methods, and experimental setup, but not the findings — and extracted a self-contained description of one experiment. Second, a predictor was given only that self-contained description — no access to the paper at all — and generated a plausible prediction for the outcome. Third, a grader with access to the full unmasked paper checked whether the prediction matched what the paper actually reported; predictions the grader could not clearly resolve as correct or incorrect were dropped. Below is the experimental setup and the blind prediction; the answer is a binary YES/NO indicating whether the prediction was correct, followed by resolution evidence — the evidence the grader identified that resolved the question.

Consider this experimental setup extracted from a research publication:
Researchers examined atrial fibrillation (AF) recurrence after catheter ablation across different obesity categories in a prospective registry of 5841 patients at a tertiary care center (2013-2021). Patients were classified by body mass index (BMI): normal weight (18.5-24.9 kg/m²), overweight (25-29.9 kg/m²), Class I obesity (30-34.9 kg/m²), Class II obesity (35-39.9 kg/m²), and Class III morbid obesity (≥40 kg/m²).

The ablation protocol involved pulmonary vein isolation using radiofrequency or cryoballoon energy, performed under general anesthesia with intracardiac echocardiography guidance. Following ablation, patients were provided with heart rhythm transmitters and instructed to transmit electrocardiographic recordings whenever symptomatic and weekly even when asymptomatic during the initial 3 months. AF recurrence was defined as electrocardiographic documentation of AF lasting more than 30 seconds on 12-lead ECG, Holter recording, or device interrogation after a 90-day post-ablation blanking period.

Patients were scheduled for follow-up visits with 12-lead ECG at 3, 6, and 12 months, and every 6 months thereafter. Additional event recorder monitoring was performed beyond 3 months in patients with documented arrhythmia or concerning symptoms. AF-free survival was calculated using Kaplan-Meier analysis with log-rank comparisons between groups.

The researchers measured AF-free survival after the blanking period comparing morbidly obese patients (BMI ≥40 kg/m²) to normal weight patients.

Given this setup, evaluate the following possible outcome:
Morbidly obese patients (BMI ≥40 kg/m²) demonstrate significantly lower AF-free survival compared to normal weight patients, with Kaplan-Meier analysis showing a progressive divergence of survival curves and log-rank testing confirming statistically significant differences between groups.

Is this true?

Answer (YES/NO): YES